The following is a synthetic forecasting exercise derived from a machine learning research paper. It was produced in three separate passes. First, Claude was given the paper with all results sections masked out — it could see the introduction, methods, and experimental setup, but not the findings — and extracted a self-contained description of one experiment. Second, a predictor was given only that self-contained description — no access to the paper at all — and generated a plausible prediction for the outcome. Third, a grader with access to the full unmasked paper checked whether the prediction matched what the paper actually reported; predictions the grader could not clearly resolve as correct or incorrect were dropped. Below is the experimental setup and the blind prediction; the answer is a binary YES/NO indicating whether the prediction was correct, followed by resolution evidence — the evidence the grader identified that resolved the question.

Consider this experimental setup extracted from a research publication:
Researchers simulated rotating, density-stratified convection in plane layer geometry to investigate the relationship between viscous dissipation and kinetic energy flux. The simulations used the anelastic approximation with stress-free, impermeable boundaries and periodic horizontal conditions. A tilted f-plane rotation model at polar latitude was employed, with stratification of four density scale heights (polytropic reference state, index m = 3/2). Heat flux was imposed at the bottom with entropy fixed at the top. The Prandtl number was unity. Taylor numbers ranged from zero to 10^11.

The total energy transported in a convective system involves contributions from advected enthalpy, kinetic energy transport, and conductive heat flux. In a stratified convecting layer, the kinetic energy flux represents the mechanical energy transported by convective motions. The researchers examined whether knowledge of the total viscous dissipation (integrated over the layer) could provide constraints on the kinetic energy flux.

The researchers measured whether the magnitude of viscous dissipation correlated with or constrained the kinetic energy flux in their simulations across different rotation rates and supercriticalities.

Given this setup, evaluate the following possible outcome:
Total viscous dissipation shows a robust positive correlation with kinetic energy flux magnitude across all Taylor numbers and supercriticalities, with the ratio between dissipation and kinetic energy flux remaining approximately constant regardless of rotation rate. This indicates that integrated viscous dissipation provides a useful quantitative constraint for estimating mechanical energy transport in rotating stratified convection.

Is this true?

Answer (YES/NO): NO